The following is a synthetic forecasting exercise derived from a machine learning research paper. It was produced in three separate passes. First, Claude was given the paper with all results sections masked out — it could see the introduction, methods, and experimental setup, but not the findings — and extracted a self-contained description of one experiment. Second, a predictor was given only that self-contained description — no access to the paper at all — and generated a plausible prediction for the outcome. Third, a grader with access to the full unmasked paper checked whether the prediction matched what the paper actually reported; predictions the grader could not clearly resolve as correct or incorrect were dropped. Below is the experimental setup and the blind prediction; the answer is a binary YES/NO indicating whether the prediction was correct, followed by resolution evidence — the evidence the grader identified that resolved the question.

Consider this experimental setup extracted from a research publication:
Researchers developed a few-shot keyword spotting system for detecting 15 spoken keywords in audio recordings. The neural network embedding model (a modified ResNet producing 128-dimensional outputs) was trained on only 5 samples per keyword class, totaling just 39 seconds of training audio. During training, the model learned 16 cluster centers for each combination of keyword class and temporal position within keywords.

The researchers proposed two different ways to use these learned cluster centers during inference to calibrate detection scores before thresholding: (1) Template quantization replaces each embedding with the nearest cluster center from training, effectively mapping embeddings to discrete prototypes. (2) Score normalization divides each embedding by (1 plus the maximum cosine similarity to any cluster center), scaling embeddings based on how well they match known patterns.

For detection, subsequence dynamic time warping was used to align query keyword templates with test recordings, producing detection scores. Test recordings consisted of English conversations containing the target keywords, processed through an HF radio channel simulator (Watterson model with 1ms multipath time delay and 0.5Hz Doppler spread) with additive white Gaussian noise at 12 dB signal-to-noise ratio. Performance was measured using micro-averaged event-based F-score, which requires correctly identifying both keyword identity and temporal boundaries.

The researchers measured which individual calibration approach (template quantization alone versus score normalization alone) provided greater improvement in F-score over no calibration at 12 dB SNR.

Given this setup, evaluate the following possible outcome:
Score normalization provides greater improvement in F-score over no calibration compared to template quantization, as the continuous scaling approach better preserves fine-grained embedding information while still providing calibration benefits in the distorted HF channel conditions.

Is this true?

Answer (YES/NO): NO